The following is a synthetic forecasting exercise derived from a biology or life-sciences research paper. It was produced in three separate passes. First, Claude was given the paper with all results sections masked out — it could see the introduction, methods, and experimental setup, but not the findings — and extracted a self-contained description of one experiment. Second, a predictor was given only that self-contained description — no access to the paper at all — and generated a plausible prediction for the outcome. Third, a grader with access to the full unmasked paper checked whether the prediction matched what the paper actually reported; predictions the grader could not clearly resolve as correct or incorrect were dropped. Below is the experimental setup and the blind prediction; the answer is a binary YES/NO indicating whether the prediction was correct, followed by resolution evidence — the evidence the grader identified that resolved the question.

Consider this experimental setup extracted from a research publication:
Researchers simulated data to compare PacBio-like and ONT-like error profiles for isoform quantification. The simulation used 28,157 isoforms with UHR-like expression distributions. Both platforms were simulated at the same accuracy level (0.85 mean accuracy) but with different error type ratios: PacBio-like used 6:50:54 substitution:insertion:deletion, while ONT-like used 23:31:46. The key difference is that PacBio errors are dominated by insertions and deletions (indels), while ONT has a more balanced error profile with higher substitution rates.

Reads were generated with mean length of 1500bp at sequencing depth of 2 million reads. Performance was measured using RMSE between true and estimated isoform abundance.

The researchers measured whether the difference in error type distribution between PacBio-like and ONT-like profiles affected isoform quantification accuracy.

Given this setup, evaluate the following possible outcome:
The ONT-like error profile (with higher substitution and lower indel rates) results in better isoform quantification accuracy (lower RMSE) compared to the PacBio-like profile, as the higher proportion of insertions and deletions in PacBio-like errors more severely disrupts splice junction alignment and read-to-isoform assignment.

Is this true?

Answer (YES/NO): NO